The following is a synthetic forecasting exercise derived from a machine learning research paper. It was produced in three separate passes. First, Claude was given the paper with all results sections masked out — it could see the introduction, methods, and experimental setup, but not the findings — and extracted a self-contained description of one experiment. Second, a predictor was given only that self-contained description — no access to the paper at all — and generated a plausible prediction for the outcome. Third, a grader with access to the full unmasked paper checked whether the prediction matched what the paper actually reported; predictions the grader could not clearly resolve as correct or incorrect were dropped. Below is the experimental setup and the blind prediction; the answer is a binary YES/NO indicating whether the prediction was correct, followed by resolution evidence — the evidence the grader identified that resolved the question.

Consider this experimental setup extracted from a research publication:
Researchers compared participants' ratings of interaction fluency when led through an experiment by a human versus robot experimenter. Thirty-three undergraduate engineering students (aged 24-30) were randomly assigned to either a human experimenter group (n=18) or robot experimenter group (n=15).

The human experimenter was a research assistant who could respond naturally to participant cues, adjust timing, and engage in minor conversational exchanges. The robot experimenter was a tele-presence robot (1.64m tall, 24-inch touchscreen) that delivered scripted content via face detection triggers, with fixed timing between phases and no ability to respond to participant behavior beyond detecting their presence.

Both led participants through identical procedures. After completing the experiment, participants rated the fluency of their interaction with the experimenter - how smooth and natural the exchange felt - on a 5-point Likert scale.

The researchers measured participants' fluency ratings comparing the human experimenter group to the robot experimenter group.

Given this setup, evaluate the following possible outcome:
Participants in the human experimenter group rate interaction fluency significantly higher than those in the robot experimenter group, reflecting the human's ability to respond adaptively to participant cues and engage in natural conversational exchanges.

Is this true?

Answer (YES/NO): NO